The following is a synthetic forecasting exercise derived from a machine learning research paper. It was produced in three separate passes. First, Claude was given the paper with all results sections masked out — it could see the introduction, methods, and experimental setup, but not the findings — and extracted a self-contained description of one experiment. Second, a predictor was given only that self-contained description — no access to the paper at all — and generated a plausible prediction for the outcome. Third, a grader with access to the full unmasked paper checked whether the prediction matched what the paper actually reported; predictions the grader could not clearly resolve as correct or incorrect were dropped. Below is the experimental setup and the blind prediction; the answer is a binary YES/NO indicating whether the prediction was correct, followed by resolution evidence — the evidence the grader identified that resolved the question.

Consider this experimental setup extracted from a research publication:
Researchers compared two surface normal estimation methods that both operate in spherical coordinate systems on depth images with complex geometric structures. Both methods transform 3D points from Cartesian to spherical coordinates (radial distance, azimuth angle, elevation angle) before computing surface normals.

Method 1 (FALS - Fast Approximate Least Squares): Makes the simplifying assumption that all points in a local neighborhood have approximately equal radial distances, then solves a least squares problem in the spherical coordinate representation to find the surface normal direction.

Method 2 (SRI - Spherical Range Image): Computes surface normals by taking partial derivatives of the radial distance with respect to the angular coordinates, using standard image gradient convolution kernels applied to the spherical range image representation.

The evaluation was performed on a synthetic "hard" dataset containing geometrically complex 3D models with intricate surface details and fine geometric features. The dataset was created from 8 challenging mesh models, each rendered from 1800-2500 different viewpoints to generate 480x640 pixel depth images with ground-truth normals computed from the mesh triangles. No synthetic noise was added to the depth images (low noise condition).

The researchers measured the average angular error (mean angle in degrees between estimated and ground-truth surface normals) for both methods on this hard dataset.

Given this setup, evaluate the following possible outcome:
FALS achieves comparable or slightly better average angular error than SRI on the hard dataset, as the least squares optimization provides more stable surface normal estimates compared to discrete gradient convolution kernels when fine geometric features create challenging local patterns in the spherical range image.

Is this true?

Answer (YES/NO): YES